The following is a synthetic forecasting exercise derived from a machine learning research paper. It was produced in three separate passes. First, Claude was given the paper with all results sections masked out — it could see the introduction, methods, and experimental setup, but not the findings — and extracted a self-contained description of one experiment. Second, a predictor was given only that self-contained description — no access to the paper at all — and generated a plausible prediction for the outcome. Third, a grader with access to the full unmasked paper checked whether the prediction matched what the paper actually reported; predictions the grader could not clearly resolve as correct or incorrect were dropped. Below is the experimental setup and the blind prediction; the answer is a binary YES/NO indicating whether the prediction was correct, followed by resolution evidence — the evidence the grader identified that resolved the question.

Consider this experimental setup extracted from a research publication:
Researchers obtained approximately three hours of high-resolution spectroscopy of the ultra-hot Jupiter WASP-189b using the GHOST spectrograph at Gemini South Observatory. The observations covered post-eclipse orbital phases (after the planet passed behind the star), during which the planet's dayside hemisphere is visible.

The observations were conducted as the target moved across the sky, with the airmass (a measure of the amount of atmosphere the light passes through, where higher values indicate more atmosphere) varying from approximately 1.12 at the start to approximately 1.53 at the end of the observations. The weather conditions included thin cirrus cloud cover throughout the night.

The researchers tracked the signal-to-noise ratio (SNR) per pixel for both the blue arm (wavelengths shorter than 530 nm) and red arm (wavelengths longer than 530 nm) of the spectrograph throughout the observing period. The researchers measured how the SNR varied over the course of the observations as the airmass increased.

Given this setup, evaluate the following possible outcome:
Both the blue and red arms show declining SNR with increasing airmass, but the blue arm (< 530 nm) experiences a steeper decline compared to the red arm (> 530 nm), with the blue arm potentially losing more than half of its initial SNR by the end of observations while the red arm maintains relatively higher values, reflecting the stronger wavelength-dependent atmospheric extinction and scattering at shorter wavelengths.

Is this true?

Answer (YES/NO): NO